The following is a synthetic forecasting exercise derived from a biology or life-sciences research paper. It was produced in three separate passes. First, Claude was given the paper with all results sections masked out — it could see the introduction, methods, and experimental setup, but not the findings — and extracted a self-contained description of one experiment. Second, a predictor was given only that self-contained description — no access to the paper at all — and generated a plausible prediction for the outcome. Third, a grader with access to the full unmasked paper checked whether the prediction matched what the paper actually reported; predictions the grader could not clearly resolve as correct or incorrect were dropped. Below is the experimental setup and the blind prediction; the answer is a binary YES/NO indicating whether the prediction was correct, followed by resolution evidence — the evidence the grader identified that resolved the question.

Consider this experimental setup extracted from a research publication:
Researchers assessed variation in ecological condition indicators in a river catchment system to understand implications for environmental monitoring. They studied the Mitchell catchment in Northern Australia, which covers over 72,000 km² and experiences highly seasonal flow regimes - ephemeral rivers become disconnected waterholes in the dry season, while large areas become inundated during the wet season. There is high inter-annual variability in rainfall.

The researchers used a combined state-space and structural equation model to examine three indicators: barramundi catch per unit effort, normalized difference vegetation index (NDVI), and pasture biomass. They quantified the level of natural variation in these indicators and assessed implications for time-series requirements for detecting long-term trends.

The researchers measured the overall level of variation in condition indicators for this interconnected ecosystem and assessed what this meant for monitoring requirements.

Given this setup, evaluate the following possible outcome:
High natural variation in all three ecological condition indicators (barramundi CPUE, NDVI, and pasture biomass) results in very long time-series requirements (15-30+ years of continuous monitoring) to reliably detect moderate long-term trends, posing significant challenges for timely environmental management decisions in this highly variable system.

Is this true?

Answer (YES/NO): YES